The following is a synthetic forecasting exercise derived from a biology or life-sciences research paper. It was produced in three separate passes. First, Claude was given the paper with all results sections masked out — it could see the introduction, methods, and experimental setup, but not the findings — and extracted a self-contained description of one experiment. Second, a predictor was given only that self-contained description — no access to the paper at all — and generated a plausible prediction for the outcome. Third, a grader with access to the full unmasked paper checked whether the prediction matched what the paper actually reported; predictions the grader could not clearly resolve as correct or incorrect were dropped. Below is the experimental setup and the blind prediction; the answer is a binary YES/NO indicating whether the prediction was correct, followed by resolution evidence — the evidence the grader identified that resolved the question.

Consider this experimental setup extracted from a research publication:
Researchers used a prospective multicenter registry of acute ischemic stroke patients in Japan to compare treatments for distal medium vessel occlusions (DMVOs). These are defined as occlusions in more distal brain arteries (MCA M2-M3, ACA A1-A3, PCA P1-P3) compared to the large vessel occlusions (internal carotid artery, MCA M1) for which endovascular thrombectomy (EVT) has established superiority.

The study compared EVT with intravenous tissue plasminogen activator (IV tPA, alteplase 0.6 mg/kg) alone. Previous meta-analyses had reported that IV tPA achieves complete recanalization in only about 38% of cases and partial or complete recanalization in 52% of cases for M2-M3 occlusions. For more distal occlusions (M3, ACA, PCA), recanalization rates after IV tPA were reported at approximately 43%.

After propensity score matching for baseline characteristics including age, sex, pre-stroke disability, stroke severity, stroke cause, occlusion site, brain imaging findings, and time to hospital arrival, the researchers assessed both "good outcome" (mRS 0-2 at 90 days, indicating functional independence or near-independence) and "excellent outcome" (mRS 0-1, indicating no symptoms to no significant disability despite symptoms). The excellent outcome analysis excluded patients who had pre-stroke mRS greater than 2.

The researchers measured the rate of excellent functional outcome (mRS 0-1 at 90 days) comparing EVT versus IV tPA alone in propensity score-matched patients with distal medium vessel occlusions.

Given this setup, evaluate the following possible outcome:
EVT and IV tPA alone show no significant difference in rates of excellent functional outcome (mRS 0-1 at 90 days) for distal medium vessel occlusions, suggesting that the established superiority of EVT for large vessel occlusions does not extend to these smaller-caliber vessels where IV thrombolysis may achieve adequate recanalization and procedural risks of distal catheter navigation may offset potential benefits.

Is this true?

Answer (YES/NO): YES